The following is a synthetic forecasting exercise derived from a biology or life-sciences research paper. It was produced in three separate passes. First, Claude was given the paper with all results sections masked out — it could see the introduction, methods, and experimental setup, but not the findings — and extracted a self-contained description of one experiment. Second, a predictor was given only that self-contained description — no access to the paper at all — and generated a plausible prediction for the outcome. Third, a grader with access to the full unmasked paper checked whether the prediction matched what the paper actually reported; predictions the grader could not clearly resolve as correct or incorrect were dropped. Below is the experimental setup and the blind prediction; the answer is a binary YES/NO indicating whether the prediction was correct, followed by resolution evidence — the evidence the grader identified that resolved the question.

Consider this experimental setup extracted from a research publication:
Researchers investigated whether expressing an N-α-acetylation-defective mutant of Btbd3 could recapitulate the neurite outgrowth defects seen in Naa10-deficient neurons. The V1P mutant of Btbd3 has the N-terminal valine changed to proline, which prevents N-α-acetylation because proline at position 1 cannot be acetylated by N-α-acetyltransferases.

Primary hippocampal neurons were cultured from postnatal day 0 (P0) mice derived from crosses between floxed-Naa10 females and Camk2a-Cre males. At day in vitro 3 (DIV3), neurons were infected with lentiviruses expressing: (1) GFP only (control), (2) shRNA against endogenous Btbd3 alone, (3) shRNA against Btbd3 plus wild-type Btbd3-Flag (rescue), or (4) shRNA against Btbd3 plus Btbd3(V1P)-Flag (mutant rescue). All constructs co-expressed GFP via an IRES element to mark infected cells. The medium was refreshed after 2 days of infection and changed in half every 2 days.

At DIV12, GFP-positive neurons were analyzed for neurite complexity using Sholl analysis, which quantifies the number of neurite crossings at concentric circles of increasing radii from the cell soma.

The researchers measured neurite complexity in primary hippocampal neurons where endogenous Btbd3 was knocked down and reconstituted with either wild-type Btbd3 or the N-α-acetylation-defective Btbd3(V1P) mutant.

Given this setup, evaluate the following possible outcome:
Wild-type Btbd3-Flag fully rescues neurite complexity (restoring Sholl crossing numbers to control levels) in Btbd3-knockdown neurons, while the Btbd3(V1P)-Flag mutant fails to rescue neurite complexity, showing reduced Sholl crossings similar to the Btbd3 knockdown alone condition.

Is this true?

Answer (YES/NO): YES